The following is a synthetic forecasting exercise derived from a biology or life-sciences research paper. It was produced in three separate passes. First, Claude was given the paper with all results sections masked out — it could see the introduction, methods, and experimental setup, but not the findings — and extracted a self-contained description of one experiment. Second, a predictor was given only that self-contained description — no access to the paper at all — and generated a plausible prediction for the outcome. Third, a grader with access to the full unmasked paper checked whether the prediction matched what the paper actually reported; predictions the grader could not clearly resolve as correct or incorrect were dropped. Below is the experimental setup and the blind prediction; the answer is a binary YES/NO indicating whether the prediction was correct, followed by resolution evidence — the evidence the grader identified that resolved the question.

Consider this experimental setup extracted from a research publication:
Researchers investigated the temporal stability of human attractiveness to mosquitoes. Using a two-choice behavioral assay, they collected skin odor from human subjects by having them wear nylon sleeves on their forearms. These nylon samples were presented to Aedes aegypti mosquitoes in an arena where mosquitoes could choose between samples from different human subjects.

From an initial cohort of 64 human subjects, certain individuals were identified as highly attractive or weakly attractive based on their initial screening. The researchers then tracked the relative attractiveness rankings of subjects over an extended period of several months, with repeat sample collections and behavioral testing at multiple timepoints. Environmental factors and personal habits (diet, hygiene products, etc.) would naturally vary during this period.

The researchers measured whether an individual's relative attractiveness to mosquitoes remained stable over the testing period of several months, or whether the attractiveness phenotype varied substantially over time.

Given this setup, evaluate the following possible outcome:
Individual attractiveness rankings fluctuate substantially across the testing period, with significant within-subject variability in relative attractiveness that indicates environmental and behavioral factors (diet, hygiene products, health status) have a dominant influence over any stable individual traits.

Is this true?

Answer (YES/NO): NO